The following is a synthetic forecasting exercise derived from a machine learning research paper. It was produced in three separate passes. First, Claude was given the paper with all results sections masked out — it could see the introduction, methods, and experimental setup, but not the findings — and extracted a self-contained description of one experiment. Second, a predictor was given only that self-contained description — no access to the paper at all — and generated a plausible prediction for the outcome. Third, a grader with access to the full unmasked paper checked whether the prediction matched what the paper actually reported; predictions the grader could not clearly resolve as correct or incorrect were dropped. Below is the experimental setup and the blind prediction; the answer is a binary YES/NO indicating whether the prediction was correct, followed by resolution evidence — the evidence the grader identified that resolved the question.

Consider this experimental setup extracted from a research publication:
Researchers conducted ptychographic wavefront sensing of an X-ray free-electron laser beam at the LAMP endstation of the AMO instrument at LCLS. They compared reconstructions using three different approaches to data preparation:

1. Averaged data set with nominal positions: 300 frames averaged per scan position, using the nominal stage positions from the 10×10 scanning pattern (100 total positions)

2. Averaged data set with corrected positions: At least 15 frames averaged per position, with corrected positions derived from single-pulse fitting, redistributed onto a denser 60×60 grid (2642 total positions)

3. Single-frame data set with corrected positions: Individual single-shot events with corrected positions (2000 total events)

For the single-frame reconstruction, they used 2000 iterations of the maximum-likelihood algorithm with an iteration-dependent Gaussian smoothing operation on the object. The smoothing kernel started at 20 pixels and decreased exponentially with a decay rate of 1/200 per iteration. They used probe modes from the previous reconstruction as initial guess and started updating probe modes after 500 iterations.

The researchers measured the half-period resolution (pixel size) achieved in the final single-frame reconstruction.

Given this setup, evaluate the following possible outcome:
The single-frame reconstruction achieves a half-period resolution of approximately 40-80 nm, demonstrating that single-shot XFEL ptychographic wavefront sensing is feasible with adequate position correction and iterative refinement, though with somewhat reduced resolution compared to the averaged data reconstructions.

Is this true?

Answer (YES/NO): YES